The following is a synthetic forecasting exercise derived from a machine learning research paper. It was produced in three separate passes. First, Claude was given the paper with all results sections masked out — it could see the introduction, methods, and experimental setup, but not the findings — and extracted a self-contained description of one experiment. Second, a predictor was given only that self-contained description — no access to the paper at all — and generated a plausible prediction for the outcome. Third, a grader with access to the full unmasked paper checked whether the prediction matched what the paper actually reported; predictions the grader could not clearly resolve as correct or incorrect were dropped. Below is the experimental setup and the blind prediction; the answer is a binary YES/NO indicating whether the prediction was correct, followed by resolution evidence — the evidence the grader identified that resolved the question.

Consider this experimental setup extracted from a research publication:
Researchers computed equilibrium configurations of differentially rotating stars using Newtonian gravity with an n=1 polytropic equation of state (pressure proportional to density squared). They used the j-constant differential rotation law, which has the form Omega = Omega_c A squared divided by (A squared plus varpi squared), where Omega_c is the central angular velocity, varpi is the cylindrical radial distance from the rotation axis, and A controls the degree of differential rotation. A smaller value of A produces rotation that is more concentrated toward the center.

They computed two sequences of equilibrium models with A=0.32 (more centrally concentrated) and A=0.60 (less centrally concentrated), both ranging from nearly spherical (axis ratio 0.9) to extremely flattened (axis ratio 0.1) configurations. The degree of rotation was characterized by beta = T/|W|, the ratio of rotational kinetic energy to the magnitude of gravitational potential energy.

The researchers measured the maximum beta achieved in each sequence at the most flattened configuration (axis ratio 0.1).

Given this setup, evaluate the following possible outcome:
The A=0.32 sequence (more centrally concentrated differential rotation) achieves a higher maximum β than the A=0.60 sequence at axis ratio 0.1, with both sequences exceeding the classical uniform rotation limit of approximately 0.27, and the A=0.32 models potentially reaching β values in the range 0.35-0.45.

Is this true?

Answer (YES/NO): NO